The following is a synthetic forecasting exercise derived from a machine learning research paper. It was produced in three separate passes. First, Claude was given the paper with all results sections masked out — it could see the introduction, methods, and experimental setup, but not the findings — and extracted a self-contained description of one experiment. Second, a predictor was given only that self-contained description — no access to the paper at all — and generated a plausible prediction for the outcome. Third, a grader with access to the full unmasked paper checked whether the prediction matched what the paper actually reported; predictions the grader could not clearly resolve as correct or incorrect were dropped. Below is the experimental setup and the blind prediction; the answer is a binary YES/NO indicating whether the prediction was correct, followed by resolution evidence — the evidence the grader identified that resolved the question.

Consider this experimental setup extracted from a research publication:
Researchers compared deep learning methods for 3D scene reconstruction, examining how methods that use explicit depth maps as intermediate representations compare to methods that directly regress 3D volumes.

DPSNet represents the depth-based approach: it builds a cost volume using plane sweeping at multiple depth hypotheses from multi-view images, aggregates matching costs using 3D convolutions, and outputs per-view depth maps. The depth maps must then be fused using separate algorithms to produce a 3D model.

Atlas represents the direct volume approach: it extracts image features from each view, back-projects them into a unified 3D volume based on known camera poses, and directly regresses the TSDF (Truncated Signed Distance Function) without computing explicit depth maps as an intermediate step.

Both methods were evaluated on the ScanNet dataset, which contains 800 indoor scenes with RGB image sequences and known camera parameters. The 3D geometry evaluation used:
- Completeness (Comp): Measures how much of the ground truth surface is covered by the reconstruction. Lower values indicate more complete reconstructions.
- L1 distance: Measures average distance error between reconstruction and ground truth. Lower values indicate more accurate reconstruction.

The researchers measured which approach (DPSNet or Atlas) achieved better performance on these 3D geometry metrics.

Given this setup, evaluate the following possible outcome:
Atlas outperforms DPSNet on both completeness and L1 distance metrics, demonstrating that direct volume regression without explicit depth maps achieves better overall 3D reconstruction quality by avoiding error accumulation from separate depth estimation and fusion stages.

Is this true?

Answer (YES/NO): YES